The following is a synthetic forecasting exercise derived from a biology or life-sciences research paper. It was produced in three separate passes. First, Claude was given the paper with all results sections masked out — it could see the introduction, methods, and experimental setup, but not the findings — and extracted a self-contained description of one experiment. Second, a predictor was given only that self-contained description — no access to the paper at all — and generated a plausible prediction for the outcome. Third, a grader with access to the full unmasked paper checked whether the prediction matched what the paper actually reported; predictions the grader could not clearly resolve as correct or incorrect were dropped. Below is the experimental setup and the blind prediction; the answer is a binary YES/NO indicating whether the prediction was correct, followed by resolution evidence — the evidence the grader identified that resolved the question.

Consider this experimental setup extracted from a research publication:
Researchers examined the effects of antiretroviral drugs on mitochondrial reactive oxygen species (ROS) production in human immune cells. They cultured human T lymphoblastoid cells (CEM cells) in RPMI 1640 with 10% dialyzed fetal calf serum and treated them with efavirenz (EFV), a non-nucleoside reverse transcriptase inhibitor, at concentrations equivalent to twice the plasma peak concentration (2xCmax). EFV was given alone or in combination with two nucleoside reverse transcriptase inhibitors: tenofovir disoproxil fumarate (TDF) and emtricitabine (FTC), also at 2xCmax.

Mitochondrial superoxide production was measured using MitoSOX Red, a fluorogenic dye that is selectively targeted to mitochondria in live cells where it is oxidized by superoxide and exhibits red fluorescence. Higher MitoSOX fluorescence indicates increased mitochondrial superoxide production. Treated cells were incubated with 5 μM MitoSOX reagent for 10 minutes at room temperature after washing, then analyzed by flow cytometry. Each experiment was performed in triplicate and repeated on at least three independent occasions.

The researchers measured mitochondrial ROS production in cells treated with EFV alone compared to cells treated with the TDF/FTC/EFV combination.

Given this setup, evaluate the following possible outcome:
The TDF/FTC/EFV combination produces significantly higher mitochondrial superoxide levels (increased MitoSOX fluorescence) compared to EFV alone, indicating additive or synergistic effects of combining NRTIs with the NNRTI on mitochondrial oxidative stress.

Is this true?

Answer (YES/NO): NO